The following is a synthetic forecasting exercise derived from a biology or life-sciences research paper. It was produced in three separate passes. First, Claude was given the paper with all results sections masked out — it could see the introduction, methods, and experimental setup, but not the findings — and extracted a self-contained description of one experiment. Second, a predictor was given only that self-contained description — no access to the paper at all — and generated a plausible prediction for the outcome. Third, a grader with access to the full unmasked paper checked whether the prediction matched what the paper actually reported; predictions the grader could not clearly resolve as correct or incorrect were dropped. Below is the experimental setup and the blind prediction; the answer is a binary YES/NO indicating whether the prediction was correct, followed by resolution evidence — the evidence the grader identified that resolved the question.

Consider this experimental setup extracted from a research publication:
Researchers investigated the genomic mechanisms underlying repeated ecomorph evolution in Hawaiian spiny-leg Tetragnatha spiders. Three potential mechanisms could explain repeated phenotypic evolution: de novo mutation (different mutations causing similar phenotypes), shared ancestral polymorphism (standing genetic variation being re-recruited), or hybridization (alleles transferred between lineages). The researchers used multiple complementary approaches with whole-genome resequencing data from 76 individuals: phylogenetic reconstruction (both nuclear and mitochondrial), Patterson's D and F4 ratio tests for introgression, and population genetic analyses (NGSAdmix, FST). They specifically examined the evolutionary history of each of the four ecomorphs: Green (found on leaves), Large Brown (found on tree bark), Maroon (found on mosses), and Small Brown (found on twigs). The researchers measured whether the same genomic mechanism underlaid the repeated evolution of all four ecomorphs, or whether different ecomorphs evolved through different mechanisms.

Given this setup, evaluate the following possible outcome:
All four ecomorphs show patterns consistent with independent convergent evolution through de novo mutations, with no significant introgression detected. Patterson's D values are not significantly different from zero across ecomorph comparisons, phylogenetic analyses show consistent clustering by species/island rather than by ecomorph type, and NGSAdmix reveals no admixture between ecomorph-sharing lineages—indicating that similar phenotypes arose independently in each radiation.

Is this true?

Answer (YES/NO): NO